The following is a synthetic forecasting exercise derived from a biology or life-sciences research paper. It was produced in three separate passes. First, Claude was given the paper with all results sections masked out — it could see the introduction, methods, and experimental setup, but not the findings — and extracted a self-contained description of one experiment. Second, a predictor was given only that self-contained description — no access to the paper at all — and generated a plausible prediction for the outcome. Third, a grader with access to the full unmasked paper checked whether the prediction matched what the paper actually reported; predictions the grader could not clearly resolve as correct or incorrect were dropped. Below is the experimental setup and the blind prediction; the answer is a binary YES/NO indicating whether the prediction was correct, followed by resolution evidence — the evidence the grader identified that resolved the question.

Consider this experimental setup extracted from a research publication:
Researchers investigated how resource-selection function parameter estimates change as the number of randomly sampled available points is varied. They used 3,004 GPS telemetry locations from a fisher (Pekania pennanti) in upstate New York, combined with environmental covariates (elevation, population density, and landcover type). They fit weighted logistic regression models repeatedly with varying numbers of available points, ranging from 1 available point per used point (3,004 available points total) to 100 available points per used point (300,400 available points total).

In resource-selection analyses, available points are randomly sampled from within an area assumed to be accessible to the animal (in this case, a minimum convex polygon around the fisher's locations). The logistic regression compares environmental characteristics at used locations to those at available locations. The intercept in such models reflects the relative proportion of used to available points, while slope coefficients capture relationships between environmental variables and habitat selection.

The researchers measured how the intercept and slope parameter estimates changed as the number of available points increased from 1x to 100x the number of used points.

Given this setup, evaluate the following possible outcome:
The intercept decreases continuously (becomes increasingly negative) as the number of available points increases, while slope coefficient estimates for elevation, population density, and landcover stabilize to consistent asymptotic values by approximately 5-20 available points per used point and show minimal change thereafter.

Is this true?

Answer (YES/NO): YES